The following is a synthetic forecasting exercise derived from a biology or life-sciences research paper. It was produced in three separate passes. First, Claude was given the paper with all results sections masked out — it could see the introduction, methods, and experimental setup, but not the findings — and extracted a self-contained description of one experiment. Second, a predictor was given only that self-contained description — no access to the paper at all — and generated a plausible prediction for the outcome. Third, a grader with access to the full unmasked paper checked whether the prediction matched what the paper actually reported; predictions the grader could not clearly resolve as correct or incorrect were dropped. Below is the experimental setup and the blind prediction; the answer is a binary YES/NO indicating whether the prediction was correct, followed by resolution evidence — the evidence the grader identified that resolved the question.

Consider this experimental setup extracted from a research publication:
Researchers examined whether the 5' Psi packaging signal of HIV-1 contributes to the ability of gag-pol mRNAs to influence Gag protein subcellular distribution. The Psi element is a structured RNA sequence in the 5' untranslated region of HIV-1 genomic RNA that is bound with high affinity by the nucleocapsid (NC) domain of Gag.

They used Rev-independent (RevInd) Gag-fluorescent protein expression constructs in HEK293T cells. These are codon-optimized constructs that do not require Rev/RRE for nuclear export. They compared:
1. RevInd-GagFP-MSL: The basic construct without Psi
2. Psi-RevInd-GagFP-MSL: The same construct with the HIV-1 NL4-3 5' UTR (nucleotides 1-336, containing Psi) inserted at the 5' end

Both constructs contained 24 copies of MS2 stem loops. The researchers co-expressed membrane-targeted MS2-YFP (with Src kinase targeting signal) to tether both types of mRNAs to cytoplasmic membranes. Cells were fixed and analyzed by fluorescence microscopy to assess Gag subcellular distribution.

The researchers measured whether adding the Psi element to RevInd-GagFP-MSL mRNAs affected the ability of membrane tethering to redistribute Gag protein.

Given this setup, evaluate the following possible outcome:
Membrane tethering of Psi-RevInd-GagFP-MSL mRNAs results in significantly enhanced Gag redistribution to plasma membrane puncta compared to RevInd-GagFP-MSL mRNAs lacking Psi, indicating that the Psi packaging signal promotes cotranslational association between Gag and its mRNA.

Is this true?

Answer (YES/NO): NO